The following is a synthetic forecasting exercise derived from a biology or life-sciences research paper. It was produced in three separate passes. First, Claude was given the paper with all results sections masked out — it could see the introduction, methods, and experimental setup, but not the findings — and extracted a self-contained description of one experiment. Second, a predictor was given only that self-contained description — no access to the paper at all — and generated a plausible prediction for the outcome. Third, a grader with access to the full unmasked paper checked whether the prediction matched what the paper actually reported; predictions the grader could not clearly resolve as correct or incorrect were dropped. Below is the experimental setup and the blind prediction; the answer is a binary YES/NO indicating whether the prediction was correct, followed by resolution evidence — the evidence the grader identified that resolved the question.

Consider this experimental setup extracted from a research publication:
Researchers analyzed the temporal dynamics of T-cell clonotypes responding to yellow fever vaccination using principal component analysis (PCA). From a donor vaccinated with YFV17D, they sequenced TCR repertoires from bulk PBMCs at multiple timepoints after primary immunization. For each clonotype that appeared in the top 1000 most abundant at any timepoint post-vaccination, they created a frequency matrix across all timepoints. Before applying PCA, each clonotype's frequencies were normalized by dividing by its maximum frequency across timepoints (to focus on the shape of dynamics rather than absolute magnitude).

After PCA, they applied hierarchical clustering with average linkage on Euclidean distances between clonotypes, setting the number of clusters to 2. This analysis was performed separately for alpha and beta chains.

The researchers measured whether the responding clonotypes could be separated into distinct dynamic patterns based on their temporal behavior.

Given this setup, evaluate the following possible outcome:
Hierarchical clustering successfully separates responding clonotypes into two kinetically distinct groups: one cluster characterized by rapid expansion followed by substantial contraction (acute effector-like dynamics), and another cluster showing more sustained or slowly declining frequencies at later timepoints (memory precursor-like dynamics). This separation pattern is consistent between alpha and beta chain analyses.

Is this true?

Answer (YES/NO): NO